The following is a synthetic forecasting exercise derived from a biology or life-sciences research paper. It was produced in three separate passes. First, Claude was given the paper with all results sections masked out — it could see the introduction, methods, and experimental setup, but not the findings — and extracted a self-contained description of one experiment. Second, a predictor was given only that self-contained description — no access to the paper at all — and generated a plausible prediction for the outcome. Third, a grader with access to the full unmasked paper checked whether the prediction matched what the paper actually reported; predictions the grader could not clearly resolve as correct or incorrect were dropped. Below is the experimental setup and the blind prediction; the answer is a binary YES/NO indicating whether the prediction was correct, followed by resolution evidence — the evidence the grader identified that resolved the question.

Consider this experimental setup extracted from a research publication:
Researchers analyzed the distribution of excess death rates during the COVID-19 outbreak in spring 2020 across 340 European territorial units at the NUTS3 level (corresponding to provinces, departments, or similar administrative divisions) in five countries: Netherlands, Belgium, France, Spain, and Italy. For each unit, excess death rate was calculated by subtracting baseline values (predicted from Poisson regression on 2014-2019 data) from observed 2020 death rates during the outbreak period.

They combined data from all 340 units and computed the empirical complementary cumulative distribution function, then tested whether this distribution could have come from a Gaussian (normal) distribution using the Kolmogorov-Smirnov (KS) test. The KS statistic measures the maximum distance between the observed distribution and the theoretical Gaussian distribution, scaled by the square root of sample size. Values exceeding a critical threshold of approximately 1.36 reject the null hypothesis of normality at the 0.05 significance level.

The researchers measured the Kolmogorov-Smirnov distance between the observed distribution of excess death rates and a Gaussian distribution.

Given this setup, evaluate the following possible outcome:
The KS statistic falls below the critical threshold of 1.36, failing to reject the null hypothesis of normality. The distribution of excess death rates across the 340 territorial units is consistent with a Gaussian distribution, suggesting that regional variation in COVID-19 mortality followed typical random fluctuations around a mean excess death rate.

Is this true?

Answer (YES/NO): NO